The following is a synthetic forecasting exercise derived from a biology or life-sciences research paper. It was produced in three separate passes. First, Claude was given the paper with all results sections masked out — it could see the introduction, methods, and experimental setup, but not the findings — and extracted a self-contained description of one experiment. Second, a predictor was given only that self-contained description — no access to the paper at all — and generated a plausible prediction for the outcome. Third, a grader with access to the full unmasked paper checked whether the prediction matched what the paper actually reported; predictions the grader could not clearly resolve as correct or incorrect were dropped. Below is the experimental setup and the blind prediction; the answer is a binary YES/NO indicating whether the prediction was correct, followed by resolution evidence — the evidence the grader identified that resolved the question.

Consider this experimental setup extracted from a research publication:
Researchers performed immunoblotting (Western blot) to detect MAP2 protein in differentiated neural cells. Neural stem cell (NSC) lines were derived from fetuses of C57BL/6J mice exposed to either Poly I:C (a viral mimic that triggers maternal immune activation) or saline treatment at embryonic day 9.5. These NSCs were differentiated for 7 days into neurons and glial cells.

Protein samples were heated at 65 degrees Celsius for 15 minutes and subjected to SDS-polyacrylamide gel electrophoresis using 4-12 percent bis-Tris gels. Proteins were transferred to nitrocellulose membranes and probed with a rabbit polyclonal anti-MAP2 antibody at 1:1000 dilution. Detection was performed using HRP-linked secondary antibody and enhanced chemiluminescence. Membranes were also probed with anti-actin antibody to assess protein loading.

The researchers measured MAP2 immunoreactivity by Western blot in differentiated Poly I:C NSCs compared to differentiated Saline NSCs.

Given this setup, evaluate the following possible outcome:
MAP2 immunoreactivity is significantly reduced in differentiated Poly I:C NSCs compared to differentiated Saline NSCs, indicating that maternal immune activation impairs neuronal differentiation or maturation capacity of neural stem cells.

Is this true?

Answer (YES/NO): NO